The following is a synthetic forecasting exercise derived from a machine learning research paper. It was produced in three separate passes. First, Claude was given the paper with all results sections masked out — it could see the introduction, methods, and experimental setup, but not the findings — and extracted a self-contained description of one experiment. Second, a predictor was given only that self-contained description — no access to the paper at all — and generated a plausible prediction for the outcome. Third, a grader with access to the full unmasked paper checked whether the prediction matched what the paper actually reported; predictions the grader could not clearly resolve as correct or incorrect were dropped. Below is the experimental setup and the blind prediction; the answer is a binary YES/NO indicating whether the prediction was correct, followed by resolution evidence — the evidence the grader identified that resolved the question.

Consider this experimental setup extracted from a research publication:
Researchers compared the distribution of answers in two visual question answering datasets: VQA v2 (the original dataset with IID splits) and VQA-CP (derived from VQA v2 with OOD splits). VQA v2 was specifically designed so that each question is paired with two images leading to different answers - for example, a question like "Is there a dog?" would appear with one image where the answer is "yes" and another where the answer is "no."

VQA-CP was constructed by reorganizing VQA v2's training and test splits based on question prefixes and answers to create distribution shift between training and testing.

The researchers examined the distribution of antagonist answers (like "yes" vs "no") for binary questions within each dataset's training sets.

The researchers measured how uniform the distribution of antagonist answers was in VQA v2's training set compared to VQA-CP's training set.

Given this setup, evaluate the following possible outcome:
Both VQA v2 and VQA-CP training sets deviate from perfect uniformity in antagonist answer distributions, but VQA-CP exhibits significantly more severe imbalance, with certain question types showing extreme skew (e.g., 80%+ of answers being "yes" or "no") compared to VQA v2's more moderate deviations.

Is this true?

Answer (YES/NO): NO